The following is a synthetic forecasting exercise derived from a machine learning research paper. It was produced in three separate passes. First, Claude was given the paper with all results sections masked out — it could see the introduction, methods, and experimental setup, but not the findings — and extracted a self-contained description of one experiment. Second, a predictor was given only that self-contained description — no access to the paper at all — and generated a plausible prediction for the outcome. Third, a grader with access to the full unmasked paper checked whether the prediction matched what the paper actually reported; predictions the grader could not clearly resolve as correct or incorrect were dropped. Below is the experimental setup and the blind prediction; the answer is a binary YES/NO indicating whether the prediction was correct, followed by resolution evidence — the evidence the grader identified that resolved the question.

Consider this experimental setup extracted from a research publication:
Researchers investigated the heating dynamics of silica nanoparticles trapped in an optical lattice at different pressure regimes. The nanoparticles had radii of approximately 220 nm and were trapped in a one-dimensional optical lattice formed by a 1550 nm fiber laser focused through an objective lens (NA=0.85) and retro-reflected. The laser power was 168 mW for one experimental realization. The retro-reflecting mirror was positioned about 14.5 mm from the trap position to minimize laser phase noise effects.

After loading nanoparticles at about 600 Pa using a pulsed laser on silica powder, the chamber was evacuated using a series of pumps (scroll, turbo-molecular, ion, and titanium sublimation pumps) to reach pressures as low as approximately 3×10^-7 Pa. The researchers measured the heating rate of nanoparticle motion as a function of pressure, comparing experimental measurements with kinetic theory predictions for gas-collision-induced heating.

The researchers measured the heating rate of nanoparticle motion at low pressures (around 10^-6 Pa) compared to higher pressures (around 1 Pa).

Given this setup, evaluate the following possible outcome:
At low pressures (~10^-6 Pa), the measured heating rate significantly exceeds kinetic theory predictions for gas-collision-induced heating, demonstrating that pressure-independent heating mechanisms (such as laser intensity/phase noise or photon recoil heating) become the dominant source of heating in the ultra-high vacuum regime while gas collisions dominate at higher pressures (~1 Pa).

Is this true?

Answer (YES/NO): YES